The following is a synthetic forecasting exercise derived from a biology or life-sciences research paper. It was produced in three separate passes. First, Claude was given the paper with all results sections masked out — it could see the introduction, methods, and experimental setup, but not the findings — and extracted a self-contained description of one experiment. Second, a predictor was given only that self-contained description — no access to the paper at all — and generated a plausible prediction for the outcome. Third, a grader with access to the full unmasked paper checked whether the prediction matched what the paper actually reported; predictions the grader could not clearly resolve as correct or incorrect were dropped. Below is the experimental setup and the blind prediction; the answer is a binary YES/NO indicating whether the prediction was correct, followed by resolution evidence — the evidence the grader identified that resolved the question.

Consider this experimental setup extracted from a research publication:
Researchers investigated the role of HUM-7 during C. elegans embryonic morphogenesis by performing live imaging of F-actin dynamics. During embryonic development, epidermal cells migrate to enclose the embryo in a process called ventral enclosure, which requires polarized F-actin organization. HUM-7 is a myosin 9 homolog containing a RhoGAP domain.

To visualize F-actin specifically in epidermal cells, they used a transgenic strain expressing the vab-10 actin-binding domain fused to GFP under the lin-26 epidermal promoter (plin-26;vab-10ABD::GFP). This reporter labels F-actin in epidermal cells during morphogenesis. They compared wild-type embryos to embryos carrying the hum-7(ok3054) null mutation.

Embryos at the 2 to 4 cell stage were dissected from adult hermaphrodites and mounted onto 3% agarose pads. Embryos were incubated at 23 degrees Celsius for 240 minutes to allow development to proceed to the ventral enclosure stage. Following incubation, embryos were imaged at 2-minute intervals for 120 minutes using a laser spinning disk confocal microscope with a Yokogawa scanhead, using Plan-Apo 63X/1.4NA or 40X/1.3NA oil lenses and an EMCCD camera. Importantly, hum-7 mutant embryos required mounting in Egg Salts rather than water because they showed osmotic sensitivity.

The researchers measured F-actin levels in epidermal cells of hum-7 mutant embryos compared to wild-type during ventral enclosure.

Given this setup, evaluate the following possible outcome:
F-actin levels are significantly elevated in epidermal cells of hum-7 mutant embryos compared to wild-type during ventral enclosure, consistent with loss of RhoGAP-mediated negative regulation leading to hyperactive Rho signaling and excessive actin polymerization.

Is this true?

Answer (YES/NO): YES